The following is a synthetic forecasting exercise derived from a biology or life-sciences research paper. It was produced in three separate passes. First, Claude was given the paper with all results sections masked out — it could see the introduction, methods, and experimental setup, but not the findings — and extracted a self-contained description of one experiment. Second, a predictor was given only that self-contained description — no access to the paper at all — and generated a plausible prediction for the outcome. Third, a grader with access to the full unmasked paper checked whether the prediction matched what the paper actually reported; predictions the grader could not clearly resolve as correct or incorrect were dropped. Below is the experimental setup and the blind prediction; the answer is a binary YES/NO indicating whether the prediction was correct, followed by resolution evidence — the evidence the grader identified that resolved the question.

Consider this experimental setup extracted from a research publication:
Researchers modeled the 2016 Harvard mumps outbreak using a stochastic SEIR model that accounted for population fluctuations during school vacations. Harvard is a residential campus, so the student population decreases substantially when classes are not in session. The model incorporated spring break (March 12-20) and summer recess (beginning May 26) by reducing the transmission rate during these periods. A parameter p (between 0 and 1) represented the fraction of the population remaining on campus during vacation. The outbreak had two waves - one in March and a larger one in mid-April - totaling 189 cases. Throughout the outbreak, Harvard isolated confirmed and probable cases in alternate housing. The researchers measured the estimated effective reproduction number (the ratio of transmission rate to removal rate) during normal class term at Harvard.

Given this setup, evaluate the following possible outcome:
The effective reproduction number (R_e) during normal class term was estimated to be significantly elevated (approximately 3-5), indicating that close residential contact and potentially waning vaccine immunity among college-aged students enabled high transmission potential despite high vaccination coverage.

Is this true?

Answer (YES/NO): NO